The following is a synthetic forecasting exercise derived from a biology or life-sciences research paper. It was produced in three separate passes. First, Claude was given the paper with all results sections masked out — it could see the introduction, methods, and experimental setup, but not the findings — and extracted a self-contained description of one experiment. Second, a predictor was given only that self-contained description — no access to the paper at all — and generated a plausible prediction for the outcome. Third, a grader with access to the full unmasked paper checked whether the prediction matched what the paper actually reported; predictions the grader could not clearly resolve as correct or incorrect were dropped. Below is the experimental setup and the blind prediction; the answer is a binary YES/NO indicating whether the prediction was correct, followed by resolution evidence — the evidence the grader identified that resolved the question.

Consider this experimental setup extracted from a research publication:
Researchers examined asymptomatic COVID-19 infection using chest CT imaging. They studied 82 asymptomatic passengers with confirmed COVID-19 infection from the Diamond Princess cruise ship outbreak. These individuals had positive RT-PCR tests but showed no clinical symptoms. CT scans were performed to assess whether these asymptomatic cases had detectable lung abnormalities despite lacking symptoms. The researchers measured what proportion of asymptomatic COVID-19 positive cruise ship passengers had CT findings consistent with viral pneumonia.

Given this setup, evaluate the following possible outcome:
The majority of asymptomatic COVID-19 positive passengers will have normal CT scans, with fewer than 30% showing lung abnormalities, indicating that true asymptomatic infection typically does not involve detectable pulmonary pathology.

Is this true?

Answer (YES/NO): NO